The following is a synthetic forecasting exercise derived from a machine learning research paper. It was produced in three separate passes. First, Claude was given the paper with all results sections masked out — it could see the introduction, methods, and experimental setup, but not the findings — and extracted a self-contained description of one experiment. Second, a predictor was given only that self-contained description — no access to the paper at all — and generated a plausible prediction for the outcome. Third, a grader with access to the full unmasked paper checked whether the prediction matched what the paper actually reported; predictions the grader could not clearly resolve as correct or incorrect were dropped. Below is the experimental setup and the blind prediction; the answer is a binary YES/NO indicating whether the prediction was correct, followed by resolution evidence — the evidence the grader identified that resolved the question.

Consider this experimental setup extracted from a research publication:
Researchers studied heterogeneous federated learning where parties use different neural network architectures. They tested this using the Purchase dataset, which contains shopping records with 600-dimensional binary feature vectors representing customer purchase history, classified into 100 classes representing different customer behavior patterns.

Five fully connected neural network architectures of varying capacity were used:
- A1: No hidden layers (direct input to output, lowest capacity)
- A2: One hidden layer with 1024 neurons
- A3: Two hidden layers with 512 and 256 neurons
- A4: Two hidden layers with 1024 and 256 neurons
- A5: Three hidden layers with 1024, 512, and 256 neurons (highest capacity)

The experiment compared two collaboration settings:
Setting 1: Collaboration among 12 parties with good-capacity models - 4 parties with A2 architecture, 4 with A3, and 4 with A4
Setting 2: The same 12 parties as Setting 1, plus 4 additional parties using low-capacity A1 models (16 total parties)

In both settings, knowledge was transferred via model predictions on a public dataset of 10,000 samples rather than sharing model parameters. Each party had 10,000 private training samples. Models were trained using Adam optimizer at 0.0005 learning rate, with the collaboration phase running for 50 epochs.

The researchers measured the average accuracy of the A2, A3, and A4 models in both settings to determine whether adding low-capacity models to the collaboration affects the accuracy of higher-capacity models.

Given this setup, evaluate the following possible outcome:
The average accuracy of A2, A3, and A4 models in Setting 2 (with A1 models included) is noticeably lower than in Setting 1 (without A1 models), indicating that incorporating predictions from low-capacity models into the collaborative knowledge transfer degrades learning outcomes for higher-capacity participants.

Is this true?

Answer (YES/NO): NO